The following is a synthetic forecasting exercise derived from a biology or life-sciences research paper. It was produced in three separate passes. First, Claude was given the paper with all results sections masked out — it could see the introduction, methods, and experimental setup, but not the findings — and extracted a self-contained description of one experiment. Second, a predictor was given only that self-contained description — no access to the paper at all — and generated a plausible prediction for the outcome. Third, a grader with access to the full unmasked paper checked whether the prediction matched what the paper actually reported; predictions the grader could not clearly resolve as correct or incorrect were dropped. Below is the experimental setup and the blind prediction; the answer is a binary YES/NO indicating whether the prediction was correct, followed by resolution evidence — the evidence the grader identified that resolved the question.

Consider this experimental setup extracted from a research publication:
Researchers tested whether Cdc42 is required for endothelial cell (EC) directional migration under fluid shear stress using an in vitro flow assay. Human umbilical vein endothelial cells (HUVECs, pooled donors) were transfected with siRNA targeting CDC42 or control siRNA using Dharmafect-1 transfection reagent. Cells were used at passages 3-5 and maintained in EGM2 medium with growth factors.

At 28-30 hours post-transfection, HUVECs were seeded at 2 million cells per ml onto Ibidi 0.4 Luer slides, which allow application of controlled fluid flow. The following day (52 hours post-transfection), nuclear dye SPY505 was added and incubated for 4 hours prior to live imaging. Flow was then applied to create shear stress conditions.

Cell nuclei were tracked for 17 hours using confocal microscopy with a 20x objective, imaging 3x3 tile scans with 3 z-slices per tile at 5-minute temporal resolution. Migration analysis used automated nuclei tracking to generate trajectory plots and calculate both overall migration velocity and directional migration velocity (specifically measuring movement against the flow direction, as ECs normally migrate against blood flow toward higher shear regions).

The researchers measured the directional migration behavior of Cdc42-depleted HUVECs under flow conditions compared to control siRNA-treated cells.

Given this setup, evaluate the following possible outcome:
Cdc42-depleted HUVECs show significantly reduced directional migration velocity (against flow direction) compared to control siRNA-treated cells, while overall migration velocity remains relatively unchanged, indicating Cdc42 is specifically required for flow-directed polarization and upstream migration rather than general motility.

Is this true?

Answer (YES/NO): NO